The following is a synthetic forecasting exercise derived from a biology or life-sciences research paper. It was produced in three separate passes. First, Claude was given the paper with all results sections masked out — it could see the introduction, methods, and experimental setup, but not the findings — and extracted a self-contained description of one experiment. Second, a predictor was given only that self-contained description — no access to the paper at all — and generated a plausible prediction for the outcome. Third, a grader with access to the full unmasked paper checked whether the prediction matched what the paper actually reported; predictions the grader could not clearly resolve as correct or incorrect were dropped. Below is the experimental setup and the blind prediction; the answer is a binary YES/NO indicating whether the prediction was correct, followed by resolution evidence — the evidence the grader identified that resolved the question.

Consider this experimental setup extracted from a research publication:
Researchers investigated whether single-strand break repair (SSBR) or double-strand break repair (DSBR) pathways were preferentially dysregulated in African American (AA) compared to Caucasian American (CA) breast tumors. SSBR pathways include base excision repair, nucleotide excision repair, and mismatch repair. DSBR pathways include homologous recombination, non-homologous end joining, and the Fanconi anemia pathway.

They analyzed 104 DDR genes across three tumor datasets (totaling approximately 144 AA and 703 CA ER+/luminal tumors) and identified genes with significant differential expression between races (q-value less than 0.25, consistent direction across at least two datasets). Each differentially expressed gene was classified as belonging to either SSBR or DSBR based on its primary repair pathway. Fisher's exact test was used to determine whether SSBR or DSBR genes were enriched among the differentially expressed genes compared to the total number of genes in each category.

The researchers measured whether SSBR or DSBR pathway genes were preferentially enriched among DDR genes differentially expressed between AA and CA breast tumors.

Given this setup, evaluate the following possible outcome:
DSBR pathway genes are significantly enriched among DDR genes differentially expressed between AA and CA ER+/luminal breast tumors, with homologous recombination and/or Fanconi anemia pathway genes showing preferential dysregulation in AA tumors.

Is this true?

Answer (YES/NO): NO